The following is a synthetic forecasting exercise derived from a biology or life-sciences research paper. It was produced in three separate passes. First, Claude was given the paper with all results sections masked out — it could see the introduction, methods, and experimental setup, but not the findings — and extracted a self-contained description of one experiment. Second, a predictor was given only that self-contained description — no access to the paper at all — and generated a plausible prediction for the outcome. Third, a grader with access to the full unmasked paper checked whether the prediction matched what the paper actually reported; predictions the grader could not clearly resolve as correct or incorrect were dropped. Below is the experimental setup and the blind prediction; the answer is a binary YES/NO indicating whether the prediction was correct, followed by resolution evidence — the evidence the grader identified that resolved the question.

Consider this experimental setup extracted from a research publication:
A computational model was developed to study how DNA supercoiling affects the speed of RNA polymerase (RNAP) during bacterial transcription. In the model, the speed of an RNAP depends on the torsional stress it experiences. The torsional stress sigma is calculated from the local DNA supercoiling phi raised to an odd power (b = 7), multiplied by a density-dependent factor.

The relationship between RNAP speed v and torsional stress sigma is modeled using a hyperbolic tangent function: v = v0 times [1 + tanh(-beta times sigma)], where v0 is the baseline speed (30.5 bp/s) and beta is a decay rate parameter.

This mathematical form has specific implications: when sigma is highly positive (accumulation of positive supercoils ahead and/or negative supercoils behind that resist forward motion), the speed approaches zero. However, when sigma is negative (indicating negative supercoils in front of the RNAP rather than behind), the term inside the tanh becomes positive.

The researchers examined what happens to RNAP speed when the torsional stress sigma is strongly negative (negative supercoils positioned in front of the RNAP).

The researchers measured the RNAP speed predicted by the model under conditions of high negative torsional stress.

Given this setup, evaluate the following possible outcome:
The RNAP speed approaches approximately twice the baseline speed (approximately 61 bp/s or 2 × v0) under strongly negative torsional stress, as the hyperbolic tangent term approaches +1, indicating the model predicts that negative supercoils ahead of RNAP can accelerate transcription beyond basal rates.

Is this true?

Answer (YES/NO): YES